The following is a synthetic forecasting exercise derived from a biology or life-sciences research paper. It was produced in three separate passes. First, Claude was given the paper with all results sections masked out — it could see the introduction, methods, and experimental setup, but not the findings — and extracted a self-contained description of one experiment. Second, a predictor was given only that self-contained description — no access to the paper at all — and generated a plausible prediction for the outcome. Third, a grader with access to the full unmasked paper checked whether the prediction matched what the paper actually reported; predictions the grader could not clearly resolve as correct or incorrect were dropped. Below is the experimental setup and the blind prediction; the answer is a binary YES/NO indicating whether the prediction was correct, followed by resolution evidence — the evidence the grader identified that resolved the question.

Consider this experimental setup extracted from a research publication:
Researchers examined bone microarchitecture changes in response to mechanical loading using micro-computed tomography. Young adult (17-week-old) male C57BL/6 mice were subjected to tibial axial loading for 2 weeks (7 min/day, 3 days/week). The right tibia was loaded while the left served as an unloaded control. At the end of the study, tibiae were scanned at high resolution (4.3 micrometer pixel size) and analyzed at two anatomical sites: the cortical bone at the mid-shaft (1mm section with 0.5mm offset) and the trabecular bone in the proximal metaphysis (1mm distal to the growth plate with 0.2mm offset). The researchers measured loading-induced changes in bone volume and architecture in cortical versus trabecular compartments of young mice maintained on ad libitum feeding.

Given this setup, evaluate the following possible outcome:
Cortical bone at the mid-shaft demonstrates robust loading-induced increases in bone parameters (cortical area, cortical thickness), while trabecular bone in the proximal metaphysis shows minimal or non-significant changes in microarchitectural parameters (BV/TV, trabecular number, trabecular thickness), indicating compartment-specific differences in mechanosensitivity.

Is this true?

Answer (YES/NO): NO